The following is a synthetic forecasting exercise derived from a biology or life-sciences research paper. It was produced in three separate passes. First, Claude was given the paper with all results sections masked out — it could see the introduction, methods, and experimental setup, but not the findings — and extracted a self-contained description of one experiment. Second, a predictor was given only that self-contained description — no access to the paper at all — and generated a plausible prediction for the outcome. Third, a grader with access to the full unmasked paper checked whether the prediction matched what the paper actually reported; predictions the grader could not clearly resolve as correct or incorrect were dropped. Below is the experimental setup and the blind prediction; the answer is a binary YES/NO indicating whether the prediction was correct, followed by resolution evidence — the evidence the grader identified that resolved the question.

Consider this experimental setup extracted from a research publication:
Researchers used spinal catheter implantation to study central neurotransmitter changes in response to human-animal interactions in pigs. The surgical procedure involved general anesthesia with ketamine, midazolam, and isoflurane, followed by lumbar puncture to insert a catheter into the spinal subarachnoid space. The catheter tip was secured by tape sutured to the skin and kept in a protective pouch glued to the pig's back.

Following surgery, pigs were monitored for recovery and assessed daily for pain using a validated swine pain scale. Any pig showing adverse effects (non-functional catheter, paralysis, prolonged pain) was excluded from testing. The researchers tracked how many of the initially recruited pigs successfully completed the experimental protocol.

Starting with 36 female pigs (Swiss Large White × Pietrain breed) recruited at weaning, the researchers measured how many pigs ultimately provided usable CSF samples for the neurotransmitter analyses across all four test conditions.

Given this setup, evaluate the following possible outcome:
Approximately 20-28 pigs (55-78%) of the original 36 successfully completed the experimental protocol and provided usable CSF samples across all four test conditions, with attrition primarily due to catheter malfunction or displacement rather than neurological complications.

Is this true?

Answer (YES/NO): NO